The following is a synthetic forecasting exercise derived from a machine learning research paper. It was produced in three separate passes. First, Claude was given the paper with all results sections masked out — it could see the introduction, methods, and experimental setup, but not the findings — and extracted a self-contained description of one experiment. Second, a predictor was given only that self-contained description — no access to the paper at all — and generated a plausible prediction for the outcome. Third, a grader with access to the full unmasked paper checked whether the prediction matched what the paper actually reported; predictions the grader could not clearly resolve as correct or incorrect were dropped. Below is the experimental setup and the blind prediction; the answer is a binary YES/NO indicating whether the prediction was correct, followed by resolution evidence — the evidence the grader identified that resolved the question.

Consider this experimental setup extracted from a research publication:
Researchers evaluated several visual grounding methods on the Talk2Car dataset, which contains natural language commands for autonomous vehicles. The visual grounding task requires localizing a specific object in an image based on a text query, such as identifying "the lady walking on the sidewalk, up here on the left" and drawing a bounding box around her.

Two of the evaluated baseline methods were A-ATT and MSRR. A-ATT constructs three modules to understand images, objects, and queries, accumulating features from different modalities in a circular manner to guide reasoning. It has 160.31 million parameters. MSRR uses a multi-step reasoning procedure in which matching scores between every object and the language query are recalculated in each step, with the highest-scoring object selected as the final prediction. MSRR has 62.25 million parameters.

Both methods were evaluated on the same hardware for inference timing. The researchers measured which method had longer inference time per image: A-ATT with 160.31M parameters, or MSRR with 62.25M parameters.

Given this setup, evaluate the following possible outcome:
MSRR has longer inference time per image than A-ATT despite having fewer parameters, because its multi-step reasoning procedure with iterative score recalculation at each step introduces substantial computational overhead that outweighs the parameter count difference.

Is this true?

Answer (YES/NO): YES